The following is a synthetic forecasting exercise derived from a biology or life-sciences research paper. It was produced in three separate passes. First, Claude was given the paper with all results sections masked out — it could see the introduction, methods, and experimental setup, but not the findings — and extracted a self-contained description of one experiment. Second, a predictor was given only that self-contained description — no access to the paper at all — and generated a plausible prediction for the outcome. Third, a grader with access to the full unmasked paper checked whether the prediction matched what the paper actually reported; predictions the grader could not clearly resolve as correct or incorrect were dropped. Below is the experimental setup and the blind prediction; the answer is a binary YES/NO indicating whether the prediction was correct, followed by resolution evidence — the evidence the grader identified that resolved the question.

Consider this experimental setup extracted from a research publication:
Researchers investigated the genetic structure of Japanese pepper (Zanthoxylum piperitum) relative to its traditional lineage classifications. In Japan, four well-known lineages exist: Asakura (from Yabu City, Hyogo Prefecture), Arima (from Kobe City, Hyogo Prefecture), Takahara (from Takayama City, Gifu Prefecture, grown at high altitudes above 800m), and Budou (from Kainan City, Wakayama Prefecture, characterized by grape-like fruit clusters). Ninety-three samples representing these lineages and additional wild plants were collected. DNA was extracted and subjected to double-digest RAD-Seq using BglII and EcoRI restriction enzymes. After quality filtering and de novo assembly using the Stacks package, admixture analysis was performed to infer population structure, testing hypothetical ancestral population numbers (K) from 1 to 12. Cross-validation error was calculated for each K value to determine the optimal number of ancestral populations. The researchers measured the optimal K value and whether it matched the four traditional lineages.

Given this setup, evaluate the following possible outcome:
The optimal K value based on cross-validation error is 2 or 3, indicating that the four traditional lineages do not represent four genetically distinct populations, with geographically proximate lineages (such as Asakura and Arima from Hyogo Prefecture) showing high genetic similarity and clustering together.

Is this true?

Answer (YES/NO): NO